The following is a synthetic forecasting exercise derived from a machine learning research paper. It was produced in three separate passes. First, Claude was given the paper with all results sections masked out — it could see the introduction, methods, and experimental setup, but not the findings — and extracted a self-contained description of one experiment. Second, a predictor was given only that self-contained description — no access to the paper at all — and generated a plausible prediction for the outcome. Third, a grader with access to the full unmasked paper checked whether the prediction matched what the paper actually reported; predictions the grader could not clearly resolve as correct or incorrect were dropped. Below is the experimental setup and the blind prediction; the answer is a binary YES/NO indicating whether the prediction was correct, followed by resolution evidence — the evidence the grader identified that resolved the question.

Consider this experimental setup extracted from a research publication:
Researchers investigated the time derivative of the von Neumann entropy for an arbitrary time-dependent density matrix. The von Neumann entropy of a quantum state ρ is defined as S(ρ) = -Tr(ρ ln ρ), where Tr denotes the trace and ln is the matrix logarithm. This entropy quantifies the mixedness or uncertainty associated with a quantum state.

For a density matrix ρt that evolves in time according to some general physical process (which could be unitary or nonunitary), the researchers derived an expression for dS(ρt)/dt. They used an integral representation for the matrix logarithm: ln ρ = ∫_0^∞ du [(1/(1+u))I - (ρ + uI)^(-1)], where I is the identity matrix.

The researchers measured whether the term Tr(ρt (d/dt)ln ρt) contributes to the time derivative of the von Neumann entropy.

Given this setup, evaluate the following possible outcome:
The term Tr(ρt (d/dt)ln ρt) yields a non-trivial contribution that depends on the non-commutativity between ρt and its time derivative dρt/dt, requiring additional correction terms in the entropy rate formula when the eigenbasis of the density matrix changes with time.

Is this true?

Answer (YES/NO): NO